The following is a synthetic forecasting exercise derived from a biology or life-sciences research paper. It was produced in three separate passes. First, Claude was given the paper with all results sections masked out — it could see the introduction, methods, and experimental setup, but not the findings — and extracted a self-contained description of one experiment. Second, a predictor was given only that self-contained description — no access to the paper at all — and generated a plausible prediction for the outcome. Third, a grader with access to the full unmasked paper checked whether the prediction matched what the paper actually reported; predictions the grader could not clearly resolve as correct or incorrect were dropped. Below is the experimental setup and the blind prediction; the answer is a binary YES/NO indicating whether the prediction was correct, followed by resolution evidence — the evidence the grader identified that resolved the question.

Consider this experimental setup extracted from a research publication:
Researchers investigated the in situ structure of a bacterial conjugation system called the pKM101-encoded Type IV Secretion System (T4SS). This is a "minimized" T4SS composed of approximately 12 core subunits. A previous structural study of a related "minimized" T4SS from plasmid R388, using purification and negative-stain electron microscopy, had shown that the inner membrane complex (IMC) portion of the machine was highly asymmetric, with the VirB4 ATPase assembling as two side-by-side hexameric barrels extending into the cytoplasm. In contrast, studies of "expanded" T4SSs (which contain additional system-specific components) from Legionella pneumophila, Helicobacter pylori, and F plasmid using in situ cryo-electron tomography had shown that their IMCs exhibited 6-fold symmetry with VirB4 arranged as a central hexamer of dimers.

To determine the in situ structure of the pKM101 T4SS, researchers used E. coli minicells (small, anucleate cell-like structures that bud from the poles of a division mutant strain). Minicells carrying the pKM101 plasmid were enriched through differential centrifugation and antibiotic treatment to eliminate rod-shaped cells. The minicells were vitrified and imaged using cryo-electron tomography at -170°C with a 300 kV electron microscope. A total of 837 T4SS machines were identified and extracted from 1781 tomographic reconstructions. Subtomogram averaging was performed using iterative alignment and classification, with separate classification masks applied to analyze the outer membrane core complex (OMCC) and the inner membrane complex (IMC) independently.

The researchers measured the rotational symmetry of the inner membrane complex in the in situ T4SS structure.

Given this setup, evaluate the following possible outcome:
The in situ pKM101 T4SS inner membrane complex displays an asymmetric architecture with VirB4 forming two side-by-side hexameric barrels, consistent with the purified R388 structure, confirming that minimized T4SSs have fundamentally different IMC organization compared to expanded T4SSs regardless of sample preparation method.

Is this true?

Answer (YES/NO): NO